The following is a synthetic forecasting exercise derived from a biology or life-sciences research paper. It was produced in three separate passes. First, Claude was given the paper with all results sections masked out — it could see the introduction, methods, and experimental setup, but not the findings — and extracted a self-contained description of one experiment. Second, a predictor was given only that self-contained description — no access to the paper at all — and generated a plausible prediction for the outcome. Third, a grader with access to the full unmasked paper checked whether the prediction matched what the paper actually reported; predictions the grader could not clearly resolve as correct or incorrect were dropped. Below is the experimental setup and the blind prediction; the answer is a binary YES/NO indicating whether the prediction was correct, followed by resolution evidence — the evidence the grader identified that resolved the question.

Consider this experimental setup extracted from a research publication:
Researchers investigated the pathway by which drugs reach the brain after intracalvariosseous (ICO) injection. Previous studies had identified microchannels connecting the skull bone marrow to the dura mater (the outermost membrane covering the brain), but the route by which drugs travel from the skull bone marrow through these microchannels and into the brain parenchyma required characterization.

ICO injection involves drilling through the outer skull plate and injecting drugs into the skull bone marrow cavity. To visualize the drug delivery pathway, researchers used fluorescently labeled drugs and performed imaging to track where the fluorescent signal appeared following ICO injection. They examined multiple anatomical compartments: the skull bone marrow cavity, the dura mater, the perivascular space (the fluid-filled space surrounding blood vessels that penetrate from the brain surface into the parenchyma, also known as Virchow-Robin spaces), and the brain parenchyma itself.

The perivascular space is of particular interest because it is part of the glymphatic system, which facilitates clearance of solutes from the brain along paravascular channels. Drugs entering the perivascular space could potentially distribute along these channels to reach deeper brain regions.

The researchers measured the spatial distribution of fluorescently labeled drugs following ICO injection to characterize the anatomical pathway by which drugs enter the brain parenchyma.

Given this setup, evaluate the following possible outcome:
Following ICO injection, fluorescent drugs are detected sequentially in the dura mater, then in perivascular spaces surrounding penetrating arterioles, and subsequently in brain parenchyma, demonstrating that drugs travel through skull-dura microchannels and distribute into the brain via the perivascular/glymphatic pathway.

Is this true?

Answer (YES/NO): YES